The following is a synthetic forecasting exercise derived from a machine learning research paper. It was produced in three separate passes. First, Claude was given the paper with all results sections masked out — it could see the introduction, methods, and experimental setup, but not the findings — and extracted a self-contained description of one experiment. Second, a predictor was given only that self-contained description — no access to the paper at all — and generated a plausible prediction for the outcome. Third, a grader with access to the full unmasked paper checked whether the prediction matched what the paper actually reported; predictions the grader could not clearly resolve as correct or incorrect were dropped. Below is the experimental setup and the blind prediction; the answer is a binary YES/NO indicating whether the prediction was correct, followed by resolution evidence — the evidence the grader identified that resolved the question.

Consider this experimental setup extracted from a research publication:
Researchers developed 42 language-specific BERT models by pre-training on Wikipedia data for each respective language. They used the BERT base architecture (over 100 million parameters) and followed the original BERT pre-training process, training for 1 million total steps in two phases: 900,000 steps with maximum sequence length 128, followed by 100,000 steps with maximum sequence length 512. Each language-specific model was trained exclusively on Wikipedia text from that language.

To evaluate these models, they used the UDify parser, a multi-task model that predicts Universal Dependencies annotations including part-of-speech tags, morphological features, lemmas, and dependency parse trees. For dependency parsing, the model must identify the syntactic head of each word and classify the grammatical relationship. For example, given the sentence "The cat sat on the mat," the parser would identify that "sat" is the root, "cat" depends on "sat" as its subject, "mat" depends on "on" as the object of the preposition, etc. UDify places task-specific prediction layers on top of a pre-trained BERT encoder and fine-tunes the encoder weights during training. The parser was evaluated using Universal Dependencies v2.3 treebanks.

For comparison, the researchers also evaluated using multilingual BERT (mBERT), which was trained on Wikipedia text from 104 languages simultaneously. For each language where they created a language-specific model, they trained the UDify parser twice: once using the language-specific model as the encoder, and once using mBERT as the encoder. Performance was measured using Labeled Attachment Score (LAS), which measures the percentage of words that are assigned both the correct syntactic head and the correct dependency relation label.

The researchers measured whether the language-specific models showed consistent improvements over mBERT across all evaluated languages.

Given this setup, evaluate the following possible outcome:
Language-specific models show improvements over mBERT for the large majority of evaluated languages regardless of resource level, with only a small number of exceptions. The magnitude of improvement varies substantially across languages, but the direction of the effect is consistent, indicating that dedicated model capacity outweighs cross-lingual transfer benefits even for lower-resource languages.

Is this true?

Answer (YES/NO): NO